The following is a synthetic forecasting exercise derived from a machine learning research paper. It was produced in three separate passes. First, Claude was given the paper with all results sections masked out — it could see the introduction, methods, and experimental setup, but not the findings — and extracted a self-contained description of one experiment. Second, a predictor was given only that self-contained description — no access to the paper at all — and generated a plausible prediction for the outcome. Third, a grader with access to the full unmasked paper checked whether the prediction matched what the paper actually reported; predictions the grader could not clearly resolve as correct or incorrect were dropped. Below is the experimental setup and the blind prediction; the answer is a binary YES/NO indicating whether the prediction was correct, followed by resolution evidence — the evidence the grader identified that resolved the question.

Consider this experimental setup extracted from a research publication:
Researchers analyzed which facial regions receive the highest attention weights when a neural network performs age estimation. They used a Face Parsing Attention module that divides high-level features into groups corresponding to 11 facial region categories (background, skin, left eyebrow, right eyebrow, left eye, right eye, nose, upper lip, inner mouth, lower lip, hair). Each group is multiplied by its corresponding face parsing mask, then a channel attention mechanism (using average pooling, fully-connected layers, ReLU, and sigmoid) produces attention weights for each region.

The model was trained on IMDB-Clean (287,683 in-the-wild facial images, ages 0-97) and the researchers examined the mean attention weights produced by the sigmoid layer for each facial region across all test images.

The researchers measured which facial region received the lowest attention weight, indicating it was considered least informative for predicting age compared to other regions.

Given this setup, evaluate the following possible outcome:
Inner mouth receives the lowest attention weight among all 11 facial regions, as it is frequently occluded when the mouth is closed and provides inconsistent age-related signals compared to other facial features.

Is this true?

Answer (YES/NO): NO